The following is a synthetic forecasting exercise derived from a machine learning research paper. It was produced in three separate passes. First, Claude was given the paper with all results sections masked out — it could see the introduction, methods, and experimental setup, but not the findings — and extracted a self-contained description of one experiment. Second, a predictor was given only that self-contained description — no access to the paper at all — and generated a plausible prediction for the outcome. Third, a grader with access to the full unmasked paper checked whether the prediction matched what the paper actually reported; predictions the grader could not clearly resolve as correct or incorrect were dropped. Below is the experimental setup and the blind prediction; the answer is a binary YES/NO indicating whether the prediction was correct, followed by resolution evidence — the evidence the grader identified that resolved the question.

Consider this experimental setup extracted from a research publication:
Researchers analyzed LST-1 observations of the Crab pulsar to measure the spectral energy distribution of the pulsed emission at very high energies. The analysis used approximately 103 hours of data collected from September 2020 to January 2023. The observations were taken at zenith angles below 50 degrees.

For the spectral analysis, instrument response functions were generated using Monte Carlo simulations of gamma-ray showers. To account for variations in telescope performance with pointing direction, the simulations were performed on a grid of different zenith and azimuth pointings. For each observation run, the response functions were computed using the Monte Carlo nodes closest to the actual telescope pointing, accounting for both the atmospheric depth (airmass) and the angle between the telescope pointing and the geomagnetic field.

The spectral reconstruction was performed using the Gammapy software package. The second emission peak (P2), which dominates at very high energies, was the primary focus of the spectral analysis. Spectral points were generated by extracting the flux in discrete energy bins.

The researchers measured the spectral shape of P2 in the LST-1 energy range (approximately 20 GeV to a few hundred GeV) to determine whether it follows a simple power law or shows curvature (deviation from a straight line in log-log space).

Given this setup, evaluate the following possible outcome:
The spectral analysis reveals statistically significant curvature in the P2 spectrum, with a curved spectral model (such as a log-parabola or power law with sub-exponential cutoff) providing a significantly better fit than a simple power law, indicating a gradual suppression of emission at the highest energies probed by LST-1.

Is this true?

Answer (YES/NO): NO